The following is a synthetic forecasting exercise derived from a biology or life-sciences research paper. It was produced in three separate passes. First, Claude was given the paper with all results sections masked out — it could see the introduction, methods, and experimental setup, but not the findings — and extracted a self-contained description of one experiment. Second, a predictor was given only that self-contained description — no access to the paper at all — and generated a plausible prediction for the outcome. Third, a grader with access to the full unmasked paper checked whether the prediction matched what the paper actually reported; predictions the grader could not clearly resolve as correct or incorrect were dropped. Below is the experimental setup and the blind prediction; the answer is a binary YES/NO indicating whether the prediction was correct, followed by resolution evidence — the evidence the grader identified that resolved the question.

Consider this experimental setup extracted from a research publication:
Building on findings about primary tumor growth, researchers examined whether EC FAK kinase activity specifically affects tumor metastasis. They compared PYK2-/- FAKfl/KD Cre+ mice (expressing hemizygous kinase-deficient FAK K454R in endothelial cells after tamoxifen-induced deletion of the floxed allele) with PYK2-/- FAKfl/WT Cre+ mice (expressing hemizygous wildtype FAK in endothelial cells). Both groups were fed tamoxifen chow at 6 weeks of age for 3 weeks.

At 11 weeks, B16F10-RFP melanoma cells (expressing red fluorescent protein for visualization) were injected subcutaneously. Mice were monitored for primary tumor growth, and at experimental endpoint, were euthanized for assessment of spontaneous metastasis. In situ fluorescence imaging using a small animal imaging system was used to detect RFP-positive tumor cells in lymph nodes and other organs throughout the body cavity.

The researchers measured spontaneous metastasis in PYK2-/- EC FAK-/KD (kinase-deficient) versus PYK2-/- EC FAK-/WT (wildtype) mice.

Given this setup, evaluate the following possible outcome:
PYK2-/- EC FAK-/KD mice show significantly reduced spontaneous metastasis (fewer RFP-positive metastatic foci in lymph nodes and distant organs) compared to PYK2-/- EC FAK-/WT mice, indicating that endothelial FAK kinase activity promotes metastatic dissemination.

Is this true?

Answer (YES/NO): YES